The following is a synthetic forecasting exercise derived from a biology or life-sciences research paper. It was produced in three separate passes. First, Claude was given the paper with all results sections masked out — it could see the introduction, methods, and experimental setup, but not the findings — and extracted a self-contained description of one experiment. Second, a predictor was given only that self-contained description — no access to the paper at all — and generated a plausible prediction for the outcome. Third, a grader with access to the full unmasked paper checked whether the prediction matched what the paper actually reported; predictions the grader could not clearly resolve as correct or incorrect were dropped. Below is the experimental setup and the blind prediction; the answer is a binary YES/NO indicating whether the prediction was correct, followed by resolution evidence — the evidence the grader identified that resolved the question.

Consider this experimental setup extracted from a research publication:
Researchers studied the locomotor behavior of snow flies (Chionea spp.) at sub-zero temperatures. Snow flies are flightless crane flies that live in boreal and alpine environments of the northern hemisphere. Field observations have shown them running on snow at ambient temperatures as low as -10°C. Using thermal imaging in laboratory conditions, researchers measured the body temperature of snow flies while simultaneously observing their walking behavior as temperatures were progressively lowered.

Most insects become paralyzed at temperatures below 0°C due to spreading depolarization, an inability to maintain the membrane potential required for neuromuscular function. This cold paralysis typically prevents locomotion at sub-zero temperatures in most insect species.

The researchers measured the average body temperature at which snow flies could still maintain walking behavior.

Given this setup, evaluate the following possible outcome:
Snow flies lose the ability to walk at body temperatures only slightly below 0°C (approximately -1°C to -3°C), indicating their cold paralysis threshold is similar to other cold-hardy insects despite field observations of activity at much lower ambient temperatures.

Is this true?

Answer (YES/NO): NO